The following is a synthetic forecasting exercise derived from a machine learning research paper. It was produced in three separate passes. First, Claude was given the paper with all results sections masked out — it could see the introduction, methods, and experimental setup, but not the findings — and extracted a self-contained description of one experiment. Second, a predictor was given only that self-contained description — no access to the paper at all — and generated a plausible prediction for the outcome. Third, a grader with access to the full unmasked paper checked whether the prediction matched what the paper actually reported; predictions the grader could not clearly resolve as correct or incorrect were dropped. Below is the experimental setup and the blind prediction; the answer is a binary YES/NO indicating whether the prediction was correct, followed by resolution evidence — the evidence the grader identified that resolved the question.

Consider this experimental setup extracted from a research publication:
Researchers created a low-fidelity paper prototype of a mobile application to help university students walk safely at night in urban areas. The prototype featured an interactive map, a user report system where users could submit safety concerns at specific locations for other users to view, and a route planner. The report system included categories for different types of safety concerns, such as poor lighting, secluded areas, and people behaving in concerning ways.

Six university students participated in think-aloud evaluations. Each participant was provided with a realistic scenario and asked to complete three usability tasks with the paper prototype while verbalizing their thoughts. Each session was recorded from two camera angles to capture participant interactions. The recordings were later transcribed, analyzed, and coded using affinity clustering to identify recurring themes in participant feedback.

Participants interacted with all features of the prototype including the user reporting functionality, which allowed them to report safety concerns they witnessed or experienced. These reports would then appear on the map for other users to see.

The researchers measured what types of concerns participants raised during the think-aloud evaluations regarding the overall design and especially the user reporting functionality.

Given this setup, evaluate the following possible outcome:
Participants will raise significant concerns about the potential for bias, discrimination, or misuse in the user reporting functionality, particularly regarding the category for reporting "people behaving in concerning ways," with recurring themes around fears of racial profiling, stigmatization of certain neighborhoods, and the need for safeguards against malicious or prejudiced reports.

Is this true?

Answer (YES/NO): NO